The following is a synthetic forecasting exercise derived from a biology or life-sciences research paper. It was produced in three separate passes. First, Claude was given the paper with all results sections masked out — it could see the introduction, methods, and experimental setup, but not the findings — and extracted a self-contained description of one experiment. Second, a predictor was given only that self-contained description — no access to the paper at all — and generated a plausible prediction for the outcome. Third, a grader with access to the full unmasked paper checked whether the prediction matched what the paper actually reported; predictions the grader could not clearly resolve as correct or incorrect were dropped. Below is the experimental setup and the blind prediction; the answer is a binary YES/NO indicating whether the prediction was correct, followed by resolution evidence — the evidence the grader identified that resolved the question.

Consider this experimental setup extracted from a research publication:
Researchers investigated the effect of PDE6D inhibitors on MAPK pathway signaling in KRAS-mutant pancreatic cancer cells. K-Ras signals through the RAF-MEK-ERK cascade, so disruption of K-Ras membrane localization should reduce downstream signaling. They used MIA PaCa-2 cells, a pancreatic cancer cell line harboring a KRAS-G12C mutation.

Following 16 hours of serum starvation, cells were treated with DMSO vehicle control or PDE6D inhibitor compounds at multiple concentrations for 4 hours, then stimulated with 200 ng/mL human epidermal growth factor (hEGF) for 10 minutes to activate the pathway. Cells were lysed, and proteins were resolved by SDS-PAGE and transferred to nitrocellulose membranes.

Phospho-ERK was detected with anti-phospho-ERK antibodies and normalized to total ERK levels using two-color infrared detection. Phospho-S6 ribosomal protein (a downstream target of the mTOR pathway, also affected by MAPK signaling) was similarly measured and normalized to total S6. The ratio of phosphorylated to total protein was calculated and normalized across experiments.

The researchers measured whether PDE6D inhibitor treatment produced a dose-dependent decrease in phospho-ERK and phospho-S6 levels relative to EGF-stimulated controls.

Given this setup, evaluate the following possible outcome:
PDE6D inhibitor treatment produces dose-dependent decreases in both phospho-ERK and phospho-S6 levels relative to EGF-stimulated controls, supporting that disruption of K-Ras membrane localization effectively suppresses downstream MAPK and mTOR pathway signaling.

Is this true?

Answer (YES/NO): NO